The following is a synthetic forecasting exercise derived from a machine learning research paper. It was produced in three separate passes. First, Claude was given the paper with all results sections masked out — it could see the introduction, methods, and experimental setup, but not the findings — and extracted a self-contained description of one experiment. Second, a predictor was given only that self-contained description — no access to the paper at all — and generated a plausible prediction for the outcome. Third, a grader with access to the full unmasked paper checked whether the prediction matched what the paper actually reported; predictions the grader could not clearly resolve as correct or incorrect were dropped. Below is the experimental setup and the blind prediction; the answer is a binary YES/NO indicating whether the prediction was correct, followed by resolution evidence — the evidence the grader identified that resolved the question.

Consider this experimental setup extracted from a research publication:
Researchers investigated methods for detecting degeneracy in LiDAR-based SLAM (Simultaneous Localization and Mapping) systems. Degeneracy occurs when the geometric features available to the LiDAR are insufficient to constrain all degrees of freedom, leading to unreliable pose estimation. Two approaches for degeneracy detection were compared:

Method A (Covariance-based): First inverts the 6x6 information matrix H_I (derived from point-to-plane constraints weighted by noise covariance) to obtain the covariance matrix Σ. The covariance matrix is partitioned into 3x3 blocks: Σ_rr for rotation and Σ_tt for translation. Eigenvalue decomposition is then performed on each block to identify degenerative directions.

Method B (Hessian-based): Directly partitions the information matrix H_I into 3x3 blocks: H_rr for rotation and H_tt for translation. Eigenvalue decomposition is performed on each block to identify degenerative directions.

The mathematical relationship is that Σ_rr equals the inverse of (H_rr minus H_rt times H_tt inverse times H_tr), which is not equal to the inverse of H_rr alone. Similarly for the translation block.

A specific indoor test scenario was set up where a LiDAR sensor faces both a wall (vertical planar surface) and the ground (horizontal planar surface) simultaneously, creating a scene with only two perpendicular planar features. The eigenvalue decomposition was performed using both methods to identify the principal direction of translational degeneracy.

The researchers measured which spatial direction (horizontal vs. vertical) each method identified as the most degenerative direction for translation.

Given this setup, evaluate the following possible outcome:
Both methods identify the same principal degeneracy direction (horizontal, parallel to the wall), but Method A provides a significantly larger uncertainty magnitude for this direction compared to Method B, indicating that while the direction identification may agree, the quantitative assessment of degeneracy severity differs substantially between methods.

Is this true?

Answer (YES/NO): NO